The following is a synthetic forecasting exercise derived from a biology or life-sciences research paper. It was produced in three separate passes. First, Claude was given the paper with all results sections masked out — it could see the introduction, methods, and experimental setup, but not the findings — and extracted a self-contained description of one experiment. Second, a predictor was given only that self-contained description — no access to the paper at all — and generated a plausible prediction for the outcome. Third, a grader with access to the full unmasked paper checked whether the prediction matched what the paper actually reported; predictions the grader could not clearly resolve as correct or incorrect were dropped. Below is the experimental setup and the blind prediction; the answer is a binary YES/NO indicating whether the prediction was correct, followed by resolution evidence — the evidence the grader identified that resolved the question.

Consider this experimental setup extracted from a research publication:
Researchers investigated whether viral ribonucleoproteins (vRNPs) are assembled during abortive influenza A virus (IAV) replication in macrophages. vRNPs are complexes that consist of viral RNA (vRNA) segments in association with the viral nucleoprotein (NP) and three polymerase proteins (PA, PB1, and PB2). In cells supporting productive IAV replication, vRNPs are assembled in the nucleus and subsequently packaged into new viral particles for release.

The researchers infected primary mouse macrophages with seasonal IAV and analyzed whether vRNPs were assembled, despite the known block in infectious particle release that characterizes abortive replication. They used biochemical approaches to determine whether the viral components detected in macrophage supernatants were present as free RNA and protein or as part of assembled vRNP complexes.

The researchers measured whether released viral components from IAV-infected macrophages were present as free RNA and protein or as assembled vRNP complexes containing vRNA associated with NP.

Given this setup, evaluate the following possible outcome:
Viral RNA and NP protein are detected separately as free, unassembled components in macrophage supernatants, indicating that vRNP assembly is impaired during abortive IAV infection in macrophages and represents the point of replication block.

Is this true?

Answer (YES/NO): NO